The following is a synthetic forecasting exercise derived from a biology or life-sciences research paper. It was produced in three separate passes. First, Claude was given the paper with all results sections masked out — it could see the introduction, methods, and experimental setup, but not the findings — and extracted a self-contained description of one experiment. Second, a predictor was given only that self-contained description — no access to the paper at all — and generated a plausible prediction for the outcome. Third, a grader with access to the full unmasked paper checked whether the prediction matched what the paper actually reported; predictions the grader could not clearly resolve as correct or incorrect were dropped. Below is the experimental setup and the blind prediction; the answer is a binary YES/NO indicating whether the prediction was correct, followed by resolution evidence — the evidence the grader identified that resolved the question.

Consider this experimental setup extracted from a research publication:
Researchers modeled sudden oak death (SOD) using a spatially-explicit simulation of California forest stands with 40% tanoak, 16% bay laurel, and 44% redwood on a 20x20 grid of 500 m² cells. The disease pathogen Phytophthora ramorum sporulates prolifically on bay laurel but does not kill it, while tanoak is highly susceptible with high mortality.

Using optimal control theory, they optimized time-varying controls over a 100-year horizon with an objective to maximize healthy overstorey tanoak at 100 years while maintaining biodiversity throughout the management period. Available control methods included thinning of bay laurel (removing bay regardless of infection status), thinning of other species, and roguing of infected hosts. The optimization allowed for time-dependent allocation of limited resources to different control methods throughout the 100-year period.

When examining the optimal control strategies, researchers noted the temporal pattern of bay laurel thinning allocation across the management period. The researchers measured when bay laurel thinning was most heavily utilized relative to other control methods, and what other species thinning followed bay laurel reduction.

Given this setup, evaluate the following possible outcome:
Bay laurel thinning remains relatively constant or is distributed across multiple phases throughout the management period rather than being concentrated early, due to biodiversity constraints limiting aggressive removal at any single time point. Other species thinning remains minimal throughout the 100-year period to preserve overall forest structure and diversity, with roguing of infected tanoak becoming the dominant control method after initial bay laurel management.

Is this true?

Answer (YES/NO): NO